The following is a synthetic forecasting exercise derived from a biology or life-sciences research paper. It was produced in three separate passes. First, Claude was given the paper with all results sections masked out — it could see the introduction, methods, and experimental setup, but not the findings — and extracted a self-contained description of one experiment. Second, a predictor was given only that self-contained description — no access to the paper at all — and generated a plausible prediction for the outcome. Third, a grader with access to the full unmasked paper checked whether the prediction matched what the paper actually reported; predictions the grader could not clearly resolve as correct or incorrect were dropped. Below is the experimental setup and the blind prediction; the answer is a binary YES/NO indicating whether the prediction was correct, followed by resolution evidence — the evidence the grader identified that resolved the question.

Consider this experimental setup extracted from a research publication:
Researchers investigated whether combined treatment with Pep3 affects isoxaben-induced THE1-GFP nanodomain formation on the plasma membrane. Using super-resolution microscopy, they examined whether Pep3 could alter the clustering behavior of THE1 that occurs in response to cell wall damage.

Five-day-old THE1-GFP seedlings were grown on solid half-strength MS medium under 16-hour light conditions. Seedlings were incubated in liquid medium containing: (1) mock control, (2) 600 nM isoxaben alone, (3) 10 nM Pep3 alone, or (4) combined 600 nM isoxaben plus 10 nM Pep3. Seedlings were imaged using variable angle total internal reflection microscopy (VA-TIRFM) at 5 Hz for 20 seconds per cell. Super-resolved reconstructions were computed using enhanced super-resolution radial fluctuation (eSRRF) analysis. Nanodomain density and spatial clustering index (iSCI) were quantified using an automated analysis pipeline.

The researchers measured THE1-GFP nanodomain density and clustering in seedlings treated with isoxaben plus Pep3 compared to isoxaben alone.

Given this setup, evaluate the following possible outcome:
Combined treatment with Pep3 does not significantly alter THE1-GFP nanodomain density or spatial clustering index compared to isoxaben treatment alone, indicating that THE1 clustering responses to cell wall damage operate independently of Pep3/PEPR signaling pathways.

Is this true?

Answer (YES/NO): YES